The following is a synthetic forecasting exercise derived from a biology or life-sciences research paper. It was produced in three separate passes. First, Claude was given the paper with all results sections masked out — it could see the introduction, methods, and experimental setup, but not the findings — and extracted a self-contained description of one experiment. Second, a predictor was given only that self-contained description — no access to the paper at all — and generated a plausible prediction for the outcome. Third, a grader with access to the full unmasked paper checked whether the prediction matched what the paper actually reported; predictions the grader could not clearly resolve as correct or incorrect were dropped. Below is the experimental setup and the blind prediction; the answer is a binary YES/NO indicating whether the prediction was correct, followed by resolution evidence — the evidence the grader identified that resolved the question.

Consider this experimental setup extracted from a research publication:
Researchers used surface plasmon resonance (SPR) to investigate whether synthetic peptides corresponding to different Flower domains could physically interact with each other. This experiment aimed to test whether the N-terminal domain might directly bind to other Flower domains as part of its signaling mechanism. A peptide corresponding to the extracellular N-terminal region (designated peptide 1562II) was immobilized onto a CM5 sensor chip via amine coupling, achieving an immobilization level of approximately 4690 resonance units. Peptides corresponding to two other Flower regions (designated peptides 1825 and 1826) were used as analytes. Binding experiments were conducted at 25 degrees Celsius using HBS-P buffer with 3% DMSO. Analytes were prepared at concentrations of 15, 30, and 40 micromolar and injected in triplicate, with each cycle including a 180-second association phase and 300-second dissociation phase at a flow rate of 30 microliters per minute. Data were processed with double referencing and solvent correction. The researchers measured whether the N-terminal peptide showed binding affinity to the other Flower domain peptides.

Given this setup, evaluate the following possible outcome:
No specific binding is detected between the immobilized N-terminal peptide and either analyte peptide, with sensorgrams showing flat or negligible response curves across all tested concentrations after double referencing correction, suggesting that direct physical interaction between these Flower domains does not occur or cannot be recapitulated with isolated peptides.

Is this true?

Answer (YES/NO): NO